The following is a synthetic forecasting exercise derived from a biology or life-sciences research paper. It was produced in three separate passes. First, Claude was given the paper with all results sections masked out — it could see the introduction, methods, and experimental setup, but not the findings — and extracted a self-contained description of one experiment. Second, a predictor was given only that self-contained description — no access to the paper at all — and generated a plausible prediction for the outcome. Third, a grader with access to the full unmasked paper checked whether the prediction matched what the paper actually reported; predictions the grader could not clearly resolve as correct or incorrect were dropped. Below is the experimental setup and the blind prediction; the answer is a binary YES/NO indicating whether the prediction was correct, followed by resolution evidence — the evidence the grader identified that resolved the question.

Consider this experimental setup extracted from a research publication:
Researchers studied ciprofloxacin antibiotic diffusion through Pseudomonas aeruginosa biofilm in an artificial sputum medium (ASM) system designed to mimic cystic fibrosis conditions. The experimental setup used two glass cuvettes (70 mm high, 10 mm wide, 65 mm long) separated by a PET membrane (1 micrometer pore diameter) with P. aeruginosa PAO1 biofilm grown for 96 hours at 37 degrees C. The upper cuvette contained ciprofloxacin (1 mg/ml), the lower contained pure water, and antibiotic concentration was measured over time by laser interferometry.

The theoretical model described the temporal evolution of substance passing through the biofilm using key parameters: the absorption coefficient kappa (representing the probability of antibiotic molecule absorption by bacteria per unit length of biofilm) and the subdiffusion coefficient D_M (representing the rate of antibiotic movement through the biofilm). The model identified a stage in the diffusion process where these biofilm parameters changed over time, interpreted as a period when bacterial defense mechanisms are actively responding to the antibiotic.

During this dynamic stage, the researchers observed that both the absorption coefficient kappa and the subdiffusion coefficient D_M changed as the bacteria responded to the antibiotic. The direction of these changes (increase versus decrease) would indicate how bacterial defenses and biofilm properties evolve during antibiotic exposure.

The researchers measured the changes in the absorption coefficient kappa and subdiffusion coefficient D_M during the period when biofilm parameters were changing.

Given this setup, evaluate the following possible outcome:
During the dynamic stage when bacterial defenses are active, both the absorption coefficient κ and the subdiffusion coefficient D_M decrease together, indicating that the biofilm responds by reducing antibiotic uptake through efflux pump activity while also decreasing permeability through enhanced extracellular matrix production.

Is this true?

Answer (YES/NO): NO